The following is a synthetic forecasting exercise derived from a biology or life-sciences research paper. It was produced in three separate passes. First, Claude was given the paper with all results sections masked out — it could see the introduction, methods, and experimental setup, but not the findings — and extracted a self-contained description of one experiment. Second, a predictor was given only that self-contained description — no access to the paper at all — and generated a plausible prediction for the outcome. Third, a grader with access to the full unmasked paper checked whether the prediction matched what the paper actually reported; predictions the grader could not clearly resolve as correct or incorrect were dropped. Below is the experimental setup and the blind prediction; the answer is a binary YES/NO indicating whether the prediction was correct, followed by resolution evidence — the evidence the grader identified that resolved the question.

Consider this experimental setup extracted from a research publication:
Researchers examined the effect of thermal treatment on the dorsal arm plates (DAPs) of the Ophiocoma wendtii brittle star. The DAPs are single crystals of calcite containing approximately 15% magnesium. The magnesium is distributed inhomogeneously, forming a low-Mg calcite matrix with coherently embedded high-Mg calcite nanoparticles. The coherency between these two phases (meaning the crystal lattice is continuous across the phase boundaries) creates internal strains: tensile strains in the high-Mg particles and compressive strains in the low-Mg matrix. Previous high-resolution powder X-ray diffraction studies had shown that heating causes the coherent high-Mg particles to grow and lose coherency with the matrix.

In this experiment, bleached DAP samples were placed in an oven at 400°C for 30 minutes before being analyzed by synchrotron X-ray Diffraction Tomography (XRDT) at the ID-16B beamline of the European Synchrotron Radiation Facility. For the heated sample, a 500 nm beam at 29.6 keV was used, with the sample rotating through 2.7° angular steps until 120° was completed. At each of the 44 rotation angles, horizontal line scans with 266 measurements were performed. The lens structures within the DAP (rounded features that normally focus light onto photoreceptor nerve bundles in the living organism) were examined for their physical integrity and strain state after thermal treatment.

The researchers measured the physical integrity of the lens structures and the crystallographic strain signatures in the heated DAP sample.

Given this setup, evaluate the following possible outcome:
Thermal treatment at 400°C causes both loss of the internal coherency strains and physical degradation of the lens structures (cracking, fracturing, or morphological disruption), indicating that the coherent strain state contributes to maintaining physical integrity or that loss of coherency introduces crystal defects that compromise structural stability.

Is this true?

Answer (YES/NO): YES